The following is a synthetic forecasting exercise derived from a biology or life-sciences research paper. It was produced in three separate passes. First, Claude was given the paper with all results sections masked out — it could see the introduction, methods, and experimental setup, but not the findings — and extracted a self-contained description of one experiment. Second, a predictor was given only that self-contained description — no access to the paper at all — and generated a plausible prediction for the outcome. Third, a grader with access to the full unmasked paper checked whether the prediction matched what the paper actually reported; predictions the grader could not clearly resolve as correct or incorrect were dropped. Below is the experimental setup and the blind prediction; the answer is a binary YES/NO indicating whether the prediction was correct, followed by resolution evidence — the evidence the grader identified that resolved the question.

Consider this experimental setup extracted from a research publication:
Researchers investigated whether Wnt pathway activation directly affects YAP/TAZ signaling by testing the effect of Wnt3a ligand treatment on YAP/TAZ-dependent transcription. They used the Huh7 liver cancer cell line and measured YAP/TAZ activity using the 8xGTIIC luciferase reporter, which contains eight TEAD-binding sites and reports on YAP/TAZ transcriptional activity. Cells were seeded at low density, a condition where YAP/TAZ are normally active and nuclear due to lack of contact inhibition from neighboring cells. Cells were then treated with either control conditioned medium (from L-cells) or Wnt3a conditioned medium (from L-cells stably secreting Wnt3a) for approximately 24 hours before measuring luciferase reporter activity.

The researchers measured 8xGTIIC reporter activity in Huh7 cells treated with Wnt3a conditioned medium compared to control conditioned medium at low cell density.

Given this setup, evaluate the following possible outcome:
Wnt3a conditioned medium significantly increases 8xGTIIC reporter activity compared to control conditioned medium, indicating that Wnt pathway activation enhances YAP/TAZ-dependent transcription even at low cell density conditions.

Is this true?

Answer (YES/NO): NO